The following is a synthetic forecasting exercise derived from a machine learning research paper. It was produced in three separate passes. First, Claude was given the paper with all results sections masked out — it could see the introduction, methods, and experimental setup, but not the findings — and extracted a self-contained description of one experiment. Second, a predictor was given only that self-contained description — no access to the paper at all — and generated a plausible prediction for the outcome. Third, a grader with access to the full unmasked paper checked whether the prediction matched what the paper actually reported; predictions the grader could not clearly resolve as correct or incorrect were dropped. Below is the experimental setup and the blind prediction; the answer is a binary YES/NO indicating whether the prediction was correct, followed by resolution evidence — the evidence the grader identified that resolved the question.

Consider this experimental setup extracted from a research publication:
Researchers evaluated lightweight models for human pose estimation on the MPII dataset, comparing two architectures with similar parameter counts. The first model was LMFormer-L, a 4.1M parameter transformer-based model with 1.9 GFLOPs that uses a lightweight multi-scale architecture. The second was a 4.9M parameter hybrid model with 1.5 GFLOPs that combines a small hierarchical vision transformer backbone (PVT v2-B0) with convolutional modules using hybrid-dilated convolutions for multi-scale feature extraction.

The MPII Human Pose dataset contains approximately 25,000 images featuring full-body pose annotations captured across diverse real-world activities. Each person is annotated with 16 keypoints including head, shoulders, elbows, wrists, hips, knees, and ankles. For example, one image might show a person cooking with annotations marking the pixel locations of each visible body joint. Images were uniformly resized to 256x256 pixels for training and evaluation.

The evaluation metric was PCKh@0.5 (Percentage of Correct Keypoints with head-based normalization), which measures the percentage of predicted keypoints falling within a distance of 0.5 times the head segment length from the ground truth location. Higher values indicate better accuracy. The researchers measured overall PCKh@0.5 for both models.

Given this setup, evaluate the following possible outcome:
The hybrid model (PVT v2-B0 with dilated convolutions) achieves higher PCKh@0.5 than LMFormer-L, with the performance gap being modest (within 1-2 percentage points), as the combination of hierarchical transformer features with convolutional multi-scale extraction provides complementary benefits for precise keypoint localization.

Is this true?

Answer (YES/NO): NO